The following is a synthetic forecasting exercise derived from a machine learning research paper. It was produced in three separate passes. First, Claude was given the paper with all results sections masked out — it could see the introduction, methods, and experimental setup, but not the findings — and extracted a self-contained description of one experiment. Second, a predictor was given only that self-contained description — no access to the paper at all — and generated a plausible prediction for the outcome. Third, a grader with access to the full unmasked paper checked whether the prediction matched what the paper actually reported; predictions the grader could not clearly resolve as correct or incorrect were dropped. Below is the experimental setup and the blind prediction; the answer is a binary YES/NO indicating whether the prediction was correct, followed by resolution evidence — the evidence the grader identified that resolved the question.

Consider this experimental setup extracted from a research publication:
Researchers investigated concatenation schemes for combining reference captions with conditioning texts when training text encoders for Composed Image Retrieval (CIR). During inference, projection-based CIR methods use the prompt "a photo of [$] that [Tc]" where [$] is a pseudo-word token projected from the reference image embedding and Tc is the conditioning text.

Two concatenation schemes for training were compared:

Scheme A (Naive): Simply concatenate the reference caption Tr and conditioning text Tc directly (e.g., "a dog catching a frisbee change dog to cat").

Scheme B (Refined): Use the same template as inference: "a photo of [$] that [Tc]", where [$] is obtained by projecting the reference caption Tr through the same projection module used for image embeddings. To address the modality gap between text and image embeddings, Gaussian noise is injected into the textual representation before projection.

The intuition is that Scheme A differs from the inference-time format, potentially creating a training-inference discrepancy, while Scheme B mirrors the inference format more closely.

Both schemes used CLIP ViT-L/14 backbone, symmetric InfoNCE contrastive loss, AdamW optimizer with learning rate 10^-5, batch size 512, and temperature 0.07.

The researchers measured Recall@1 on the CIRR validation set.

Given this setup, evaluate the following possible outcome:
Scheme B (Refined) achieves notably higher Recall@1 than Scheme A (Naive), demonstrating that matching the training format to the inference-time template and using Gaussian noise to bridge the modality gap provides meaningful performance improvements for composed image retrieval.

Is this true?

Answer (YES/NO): YES